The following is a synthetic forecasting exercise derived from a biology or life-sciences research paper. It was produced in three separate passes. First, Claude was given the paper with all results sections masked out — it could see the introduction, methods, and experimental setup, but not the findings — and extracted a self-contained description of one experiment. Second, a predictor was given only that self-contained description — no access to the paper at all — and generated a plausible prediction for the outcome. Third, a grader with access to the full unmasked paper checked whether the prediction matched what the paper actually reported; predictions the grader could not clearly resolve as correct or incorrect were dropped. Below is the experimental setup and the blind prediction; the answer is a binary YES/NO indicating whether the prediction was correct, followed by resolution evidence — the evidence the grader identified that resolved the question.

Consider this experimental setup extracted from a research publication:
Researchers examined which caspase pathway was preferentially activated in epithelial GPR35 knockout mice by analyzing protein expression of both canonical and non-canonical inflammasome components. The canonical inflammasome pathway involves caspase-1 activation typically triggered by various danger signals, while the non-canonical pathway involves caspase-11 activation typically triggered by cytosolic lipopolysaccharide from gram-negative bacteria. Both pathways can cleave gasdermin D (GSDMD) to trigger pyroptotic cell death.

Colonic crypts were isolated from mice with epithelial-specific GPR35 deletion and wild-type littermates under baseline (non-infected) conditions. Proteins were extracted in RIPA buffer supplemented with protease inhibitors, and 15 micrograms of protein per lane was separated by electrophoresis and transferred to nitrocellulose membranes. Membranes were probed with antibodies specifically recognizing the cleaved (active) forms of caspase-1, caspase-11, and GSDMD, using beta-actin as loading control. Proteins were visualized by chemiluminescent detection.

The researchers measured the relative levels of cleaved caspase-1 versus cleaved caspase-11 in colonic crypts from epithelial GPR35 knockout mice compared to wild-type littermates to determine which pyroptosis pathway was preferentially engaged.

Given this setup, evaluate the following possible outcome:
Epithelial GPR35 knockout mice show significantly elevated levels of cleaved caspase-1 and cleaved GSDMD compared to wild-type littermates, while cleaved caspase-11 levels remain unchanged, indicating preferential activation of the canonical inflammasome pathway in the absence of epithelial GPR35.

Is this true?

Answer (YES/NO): NO